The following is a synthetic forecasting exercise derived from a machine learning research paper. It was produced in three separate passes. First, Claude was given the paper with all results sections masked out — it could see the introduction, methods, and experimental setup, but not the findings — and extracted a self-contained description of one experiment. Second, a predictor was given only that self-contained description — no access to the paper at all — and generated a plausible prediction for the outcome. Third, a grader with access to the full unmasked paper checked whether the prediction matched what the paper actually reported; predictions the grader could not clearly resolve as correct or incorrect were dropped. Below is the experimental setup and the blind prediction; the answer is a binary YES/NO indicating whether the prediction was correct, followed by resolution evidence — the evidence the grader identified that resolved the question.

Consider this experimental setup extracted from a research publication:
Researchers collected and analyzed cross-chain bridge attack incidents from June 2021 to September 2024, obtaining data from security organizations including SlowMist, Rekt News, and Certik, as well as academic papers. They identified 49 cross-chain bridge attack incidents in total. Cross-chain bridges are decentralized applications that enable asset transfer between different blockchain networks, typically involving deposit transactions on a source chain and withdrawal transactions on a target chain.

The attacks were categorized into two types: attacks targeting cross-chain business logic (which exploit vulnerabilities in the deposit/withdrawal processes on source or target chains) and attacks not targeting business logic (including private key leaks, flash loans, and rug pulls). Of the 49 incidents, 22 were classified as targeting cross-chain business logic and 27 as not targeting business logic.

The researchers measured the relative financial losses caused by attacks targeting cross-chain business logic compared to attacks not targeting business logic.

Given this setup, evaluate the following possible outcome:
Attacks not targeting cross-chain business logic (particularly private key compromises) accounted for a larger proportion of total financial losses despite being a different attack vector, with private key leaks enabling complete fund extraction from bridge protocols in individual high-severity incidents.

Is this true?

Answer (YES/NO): NO